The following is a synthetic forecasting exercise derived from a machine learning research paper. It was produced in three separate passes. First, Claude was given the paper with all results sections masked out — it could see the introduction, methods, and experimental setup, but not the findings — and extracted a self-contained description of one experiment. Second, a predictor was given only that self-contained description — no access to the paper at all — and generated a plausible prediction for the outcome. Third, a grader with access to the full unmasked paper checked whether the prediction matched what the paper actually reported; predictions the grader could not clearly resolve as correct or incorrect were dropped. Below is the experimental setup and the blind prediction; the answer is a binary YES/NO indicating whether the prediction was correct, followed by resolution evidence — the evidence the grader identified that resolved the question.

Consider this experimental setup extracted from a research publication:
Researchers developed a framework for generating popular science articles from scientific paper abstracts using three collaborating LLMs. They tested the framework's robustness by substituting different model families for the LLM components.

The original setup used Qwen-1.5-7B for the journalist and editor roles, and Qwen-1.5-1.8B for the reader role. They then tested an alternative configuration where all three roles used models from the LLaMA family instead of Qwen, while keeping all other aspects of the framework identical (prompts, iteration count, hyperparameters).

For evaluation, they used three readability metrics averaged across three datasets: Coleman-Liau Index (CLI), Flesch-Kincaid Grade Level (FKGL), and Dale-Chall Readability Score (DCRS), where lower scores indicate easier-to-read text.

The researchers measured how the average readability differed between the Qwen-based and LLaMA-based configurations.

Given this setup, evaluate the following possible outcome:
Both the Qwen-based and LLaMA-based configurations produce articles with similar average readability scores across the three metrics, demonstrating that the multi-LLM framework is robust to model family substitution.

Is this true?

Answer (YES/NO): YES